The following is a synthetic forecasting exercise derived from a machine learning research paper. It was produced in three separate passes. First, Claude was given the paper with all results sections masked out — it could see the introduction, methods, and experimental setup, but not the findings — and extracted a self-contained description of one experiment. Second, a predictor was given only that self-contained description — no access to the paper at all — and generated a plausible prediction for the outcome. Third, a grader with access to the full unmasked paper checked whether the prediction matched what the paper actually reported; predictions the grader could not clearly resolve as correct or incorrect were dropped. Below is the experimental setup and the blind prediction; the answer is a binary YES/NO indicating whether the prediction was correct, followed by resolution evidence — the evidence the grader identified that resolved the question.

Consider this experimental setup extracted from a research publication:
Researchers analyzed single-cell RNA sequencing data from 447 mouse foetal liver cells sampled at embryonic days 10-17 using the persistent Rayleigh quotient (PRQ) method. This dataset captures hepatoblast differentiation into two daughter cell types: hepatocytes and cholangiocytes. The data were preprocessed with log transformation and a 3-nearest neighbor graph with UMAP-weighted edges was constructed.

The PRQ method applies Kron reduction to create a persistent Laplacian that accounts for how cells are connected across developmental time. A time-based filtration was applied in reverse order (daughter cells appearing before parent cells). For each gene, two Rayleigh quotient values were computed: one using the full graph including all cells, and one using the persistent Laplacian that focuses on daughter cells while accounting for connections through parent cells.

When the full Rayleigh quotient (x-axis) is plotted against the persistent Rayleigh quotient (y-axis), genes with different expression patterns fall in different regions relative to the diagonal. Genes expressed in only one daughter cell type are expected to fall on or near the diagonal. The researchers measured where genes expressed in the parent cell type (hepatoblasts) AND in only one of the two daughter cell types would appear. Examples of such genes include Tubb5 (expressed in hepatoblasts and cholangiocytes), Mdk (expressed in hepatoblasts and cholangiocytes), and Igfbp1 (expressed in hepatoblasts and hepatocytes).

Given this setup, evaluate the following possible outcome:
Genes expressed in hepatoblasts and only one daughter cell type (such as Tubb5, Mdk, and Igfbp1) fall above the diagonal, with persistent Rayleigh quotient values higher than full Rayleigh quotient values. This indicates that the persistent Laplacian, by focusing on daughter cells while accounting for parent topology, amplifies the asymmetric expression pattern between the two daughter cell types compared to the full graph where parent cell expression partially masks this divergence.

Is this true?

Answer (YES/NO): YES